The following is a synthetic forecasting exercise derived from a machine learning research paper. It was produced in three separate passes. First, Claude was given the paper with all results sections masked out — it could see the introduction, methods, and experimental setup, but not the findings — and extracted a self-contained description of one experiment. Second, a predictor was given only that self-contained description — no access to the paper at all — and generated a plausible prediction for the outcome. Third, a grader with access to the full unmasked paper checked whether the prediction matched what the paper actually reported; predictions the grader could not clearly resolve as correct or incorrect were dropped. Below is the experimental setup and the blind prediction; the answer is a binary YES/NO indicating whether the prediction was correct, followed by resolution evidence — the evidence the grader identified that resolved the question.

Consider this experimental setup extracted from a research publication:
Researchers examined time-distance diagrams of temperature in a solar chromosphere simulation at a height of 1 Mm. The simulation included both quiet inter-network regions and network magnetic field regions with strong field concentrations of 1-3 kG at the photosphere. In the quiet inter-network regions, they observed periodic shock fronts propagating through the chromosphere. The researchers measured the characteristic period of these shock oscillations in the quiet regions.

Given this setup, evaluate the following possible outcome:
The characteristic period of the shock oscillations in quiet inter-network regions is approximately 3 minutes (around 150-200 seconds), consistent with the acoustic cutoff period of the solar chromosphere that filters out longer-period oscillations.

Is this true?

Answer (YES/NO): NO